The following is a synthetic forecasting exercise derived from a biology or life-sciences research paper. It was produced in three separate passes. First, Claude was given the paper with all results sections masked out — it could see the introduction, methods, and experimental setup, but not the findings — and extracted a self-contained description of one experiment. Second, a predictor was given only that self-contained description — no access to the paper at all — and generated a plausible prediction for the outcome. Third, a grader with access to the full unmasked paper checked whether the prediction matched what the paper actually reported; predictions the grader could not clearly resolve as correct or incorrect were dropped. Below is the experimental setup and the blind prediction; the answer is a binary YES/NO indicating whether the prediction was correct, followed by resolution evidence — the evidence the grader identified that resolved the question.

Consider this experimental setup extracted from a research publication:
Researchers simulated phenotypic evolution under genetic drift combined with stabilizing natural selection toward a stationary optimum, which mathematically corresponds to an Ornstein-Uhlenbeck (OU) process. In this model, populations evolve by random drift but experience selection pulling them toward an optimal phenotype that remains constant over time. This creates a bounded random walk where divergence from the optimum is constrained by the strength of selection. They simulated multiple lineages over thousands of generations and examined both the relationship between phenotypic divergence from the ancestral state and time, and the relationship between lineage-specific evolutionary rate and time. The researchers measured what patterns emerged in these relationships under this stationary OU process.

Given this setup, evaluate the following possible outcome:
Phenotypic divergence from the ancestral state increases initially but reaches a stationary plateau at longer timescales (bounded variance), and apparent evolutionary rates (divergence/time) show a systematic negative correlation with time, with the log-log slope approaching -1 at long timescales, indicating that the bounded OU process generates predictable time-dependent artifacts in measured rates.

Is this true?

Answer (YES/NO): YES